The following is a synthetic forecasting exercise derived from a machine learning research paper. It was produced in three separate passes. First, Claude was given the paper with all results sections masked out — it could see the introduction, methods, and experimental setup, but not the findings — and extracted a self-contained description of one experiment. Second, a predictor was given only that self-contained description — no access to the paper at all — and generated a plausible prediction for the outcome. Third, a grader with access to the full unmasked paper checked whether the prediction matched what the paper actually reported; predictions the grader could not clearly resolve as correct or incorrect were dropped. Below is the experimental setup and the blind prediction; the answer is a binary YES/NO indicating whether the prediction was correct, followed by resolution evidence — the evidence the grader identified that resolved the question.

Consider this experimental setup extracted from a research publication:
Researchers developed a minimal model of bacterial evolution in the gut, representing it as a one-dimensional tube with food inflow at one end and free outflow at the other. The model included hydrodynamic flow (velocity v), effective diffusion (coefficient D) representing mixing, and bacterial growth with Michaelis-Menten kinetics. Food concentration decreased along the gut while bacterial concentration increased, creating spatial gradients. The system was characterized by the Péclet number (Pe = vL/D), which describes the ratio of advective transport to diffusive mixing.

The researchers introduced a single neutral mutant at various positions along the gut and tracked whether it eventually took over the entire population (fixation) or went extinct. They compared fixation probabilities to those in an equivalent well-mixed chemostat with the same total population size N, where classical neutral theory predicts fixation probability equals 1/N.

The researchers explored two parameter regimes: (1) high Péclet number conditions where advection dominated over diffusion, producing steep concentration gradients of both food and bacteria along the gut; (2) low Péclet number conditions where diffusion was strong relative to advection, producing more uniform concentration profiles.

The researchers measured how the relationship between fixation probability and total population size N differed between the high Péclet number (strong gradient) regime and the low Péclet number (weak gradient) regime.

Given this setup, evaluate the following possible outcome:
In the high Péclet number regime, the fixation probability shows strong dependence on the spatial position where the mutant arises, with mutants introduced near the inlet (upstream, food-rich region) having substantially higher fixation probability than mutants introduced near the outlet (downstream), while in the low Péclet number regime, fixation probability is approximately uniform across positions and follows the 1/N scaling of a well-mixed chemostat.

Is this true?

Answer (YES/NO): YES